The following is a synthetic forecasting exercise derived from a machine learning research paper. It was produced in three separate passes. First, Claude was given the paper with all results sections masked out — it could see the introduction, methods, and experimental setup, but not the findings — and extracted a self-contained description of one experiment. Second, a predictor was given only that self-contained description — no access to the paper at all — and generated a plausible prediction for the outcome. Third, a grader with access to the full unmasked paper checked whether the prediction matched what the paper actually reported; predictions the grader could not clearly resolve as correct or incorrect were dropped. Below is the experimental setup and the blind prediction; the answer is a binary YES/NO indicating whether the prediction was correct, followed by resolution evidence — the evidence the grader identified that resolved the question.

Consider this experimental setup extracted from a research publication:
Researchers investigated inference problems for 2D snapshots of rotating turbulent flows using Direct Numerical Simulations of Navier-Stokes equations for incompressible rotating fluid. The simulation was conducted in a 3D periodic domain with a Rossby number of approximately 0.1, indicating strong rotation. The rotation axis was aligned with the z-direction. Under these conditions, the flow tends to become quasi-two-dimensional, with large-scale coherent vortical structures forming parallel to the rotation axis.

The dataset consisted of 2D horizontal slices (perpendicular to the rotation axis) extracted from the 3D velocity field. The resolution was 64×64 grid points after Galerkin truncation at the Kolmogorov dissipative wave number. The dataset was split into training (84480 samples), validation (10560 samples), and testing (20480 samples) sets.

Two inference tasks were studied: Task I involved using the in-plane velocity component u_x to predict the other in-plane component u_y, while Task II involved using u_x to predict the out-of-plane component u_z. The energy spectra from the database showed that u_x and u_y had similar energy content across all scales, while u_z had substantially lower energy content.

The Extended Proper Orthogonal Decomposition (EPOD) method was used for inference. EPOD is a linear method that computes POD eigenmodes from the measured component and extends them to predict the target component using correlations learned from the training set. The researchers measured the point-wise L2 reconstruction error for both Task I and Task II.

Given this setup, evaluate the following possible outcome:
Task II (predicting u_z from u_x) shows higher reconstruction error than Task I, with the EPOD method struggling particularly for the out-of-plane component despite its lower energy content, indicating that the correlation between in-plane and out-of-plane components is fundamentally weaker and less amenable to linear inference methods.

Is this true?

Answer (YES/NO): YES